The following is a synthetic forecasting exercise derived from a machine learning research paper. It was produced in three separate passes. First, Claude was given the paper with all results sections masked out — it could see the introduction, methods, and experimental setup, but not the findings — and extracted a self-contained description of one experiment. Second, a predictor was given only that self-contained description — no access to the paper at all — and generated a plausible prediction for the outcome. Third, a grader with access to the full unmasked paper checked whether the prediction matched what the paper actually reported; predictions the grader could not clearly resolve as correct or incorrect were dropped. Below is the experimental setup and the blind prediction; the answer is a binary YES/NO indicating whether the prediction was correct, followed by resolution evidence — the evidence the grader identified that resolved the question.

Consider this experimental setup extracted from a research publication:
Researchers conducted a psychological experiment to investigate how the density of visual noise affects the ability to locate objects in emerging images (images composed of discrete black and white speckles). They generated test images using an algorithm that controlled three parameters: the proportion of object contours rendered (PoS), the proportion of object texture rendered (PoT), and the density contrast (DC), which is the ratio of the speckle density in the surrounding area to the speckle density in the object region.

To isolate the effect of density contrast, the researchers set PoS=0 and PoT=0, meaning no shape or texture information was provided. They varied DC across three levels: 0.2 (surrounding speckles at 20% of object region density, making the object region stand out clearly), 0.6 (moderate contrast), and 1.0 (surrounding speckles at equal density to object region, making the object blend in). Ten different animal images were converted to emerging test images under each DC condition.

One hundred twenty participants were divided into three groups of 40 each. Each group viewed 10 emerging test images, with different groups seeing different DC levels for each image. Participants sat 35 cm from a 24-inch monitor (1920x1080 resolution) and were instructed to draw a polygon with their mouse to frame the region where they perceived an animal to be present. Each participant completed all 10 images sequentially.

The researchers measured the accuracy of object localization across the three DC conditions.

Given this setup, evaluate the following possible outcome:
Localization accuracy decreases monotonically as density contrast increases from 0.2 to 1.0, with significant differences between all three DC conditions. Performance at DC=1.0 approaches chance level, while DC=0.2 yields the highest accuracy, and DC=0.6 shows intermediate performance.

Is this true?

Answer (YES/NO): NO